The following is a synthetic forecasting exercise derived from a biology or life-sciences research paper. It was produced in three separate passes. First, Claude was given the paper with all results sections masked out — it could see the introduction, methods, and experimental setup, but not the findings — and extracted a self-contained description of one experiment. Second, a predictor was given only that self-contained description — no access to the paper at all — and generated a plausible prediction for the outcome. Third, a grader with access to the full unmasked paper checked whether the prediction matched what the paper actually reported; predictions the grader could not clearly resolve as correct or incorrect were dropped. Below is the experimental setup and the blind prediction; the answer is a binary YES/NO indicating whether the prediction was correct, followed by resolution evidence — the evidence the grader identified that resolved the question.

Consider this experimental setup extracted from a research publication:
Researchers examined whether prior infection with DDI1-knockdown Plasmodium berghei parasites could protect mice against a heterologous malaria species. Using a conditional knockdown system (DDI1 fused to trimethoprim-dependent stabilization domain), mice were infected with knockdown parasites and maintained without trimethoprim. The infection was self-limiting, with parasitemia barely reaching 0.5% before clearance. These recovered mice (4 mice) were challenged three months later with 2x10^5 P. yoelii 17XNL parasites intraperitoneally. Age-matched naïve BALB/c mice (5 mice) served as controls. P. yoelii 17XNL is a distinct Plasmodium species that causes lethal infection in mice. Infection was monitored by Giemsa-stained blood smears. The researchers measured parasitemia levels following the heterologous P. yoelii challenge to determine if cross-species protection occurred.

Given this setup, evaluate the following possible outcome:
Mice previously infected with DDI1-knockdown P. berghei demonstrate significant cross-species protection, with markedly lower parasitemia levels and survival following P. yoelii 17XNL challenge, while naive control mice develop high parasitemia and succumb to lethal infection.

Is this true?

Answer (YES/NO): YES